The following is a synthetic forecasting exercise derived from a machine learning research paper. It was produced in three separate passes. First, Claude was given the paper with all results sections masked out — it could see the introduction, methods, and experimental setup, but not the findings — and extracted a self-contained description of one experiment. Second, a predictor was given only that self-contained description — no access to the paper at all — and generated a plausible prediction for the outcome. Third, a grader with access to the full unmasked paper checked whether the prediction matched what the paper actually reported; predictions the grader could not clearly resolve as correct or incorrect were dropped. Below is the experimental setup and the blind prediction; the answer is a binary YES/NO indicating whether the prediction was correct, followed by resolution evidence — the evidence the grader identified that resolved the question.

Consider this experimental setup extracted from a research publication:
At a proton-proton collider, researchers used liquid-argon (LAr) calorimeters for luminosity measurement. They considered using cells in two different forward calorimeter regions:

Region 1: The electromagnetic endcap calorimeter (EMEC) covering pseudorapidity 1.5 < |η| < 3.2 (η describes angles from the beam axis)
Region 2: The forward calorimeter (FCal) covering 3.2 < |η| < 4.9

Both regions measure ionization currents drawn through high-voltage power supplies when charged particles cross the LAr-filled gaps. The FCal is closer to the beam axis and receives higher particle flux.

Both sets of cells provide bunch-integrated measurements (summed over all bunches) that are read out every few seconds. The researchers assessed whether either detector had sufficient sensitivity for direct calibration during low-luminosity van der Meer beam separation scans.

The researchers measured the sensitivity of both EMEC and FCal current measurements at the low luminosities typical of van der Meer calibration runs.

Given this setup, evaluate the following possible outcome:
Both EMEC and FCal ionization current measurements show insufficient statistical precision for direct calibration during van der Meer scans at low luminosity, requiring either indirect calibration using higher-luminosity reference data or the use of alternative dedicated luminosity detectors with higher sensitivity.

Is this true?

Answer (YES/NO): YES